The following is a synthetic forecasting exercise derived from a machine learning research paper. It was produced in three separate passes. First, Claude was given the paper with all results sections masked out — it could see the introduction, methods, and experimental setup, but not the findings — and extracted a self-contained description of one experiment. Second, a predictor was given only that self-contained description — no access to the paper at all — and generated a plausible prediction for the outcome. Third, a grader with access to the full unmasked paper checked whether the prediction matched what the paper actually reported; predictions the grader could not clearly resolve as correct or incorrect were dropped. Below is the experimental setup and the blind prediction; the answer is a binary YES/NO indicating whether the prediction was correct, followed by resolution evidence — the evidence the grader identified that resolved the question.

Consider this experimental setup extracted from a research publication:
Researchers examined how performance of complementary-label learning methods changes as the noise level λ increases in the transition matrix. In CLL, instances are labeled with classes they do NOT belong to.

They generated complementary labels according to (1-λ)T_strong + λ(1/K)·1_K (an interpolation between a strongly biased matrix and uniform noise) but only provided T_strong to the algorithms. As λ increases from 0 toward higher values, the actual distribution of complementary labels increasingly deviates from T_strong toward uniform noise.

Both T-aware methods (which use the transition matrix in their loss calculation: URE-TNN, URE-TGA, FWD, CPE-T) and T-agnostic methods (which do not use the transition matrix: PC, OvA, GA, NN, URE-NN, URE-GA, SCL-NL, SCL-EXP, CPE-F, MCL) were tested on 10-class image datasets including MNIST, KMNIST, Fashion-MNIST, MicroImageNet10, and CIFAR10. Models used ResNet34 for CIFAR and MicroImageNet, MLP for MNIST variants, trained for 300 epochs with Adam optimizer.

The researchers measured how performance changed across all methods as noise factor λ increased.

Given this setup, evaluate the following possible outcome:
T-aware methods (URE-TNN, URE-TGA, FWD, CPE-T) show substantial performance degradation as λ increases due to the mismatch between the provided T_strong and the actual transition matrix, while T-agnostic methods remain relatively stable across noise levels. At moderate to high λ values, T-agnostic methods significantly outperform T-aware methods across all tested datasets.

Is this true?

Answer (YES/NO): NO